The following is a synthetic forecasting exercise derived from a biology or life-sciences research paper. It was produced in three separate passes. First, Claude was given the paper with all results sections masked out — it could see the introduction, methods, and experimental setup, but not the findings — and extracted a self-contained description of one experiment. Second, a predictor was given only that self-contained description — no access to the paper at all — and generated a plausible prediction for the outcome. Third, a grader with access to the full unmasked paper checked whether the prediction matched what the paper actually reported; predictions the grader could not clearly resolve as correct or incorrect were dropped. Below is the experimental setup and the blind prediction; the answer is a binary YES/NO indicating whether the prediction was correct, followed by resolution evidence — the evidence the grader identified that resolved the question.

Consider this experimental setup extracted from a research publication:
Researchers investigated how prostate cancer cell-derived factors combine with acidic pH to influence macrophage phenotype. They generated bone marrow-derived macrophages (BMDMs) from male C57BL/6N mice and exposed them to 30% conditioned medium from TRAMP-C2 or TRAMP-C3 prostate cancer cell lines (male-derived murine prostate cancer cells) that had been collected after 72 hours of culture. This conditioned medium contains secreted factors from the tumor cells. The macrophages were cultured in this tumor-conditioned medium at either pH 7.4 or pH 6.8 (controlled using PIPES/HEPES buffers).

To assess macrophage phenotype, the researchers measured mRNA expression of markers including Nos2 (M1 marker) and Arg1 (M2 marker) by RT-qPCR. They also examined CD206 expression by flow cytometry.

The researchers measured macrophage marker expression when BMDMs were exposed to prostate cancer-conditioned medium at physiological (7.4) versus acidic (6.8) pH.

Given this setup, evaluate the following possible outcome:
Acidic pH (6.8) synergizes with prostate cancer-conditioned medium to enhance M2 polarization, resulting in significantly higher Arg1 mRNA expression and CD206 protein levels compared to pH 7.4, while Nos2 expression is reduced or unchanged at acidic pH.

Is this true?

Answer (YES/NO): YES